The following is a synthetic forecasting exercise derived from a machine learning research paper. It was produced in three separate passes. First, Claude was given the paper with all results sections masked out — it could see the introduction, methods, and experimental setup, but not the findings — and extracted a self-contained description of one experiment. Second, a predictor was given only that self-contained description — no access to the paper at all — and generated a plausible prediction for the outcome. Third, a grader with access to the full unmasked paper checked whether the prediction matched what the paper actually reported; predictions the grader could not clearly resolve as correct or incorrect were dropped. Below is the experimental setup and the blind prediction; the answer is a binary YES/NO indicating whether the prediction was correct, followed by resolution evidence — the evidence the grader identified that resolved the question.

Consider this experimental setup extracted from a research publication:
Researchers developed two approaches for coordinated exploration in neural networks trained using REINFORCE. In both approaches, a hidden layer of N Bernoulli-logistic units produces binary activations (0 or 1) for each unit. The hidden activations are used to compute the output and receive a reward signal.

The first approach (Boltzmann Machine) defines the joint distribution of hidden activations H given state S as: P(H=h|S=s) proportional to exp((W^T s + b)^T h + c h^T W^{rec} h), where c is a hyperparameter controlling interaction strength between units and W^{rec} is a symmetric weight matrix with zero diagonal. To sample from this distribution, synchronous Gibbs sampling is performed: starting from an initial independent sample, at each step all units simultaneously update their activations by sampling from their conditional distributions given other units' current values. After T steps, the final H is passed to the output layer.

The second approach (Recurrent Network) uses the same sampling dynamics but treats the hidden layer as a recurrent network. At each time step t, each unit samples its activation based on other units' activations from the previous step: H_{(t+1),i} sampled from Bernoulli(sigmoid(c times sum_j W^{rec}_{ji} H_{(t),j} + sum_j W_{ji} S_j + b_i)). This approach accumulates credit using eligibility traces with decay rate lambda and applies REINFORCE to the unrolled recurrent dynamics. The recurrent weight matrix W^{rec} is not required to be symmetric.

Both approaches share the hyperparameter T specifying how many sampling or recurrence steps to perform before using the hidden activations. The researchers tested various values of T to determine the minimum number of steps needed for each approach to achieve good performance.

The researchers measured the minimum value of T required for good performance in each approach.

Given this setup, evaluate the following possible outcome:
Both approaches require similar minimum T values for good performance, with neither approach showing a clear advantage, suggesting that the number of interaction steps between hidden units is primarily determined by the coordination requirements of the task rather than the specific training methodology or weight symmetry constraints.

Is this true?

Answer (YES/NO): NO